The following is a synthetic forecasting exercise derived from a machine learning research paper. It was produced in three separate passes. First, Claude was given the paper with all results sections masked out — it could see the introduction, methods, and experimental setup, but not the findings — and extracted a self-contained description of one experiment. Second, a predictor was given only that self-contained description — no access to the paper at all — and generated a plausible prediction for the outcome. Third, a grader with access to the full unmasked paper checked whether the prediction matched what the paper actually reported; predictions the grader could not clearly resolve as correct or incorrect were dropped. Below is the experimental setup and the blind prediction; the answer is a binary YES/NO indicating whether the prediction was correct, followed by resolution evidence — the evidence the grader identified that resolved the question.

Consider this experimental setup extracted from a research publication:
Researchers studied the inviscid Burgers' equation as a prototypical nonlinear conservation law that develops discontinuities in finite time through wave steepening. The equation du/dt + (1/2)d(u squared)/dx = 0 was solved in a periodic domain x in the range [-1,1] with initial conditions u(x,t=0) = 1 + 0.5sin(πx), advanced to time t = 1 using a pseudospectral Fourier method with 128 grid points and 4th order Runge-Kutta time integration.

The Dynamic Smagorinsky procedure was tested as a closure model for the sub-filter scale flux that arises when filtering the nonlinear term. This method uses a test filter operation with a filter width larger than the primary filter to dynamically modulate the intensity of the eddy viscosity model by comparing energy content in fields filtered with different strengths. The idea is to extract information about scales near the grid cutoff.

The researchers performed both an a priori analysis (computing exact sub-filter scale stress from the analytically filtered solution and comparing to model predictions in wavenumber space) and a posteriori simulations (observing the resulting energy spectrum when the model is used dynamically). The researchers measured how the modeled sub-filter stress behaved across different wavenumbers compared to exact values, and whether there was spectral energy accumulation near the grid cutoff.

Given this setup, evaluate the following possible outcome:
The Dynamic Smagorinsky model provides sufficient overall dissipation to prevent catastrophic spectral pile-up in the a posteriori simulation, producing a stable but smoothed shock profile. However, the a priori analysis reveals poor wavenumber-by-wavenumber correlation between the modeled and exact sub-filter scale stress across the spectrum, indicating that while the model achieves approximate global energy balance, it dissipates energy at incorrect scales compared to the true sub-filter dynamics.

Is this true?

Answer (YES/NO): NO